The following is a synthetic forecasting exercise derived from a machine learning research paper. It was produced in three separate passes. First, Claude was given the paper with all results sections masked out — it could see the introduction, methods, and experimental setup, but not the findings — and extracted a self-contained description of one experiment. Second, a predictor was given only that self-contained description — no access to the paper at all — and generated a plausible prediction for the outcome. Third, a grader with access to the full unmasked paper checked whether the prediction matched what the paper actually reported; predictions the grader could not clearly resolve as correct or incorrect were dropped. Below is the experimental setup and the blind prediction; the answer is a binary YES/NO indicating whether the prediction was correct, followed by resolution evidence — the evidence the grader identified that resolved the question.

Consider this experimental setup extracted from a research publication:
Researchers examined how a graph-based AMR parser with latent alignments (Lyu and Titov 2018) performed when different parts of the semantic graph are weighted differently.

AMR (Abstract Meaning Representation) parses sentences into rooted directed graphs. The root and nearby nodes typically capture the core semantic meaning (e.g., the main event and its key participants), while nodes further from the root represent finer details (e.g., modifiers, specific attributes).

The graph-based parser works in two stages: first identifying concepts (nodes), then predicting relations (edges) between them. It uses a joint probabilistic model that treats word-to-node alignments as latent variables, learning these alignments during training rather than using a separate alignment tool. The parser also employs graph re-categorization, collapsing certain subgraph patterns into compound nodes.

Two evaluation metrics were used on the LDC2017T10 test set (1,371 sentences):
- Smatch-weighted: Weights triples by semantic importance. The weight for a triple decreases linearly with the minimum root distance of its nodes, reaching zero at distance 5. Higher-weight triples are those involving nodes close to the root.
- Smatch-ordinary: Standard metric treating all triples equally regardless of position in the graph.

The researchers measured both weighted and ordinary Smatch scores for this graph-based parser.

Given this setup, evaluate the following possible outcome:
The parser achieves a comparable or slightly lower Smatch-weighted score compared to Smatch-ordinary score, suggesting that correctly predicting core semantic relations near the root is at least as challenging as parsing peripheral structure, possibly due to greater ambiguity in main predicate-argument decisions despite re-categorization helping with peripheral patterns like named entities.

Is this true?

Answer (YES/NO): NO